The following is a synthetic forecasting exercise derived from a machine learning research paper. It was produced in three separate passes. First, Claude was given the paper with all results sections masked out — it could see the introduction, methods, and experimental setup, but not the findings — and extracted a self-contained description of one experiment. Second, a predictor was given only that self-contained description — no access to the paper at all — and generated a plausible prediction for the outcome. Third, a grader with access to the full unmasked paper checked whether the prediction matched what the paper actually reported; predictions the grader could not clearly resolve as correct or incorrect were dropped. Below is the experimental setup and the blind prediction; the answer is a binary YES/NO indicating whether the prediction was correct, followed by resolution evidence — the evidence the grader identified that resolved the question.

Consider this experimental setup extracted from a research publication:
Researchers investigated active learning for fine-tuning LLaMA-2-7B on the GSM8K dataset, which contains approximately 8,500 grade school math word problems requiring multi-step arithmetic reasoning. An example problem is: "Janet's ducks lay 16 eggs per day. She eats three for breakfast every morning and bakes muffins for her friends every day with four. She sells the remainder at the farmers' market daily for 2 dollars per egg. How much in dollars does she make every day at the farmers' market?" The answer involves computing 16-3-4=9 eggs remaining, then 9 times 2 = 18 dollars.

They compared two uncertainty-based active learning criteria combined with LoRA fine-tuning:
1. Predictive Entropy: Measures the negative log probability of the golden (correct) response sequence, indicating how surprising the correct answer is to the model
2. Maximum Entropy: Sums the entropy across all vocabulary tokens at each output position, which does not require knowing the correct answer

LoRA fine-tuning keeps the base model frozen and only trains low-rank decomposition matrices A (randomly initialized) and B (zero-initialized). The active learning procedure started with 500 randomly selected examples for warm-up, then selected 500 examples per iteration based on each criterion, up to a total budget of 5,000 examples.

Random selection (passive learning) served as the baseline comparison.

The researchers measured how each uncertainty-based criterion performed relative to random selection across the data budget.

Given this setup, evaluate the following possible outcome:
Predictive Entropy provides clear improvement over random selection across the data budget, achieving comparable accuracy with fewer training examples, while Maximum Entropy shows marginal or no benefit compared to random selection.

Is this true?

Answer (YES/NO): NO